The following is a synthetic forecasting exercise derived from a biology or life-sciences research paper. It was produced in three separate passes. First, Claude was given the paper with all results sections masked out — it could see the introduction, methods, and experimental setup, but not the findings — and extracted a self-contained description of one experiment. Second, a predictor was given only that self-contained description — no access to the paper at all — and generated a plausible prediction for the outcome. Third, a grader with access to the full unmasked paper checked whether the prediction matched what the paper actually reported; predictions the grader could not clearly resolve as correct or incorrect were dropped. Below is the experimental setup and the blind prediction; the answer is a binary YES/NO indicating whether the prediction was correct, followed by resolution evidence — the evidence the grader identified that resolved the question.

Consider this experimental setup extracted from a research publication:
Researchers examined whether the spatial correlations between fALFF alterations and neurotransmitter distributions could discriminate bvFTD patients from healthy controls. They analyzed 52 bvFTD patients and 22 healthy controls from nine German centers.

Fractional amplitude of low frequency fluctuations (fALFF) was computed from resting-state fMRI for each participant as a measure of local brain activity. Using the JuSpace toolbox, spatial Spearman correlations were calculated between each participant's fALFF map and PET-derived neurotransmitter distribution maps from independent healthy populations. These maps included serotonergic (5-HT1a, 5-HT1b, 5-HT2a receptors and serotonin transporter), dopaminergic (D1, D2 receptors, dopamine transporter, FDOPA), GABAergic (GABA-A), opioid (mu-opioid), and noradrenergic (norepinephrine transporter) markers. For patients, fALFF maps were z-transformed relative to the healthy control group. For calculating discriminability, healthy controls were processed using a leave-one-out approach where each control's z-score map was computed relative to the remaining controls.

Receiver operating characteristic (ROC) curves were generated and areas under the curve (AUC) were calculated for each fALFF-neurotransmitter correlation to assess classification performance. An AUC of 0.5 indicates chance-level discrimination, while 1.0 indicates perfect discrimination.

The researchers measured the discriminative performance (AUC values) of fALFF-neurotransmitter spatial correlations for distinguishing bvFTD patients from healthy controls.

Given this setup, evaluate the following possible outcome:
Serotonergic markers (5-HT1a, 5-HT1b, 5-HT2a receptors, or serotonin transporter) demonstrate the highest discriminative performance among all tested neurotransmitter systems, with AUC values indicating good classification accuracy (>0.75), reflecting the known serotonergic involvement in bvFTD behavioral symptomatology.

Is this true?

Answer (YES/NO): NO